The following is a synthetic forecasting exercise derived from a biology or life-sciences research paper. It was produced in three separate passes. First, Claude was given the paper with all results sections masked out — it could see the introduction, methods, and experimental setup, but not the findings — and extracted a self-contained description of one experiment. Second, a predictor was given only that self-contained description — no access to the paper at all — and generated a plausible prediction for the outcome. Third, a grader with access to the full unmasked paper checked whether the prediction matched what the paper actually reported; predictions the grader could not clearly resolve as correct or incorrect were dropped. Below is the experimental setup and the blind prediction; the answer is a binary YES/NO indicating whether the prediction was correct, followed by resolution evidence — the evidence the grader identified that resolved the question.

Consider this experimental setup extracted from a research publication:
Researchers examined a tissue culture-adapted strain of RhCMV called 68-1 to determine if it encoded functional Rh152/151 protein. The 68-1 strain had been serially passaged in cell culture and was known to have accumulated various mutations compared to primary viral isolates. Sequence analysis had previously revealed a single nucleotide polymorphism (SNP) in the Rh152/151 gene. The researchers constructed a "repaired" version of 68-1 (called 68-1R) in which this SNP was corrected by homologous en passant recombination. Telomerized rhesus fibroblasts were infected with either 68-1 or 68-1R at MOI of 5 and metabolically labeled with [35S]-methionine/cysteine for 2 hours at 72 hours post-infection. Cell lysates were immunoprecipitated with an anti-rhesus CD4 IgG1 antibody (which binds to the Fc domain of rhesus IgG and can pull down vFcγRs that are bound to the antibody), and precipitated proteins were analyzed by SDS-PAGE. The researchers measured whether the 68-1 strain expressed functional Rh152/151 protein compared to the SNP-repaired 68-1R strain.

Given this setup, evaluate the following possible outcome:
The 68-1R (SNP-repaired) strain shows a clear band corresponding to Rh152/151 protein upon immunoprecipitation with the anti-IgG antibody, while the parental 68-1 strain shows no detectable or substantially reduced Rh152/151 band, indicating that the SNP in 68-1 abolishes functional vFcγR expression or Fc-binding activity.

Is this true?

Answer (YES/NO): NO